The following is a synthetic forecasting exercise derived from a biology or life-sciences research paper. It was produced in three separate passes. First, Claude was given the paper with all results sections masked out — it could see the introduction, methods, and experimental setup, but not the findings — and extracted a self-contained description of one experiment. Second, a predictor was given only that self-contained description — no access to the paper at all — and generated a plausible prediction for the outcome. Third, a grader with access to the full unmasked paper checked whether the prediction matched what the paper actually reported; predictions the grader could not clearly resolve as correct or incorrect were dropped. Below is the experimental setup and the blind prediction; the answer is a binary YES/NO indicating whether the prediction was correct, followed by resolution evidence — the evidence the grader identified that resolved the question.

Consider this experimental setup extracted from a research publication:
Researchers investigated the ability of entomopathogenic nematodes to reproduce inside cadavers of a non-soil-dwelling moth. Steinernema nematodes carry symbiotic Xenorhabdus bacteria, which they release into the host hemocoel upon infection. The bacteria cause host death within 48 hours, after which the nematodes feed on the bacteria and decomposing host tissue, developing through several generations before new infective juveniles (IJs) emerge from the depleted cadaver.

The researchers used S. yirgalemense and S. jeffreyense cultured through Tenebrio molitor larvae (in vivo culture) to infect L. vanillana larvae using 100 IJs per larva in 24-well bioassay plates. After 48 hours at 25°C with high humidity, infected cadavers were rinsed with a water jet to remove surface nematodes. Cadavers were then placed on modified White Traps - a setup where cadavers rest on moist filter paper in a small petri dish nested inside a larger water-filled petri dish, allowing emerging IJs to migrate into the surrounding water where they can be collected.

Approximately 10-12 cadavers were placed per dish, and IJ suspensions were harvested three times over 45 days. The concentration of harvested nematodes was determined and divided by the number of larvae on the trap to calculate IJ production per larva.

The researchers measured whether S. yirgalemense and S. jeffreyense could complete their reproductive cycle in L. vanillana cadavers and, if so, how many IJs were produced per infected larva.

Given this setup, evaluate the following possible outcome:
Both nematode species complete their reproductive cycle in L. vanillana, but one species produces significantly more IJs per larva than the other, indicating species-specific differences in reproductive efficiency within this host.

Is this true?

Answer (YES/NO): NO